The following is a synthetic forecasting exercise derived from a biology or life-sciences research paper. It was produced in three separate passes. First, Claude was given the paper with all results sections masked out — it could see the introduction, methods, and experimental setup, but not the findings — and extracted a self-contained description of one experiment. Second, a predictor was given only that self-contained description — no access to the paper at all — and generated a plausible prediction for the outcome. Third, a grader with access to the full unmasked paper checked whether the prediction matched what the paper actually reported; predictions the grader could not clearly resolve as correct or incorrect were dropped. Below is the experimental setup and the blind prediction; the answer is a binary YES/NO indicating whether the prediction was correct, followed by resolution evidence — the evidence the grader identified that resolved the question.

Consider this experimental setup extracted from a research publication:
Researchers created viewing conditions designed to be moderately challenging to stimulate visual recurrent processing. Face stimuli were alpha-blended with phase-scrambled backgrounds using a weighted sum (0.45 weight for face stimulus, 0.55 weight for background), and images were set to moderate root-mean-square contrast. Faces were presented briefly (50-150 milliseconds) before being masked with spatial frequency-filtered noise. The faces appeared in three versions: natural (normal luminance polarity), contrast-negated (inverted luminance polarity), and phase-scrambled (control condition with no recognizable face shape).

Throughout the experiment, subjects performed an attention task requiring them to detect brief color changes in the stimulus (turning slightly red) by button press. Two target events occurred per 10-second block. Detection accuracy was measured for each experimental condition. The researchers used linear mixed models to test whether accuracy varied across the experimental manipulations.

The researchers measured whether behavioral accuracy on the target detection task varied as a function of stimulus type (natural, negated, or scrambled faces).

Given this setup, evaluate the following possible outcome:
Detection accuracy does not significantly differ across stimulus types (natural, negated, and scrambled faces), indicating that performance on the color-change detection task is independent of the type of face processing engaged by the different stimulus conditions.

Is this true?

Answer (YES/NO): YES